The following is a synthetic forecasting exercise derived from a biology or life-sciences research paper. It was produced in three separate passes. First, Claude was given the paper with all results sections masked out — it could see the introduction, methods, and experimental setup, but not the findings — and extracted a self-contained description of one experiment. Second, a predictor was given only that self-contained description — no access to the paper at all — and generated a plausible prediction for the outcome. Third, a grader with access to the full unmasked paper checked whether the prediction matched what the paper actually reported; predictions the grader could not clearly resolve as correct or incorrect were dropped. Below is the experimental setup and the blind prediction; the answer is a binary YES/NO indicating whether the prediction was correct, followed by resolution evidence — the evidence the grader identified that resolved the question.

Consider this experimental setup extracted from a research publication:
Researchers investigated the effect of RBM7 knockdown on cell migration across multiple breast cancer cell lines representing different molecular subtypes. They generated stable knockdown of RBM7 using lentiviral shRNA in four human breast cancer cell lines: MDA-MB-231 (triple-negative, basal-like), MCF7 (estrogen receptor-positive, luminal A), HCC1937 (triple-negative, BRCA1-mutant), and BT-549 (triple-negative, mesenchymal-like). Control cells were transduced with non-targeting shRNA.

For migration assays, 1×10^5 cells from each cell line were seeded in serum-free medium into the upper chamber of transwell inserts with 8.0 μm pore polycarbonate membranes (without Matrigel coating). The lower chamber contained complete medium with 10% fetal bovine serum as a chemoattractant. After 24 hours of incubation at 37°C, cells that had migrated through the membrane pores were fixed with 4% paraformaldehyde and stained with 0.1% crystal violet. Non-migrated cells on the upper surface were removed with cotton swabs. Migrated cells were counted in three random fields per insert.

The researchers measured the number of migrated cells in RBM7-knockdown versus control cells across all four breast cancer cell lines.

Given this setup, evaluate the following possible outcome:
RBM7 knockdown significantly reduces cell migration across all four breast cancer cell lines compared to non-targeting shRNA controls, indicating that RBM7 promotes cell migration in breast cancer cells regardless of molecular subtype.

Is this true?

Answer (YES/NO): NO